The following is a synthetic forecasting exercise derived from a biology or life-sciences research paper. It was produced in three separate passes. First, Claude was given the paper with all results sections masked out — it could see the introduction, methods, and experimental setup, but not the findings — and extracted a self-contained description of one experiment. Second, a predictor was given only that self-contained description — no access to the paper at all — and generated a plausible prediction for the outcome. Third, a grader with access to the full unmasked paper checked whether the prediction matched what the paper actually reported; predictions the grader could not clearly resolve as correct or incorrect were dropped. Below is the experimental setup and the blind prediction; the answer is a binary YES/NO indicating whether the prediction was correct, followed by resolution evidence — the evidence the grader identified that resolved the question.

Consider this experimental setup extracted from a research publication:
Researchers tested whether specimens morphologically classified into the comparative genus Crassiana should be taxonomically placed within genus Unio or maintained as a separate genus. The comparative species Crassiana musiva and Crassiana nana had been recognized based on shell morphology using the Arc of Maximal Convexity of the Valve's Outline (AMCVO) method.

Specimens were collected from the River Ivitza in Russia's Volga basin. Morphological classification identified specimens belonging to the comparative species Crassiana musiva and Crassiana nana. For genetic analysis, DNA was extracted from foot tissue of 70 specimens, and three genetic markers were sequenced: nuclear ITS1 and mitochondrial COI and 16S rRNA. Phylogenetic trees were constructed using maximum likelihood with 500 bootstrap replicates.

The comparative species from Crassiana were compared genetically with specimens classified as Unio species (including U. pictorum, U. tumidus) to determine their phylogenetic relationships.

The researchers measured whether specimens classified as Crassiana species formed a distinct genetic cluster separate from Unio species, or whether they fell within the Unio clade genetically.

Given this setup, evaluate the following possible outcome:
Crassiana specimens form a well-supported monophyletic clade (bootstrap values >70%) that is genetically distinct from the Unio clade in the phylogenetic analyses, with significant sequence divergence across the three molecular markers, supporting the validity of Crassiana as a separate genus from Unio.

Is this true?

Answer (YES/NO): NO